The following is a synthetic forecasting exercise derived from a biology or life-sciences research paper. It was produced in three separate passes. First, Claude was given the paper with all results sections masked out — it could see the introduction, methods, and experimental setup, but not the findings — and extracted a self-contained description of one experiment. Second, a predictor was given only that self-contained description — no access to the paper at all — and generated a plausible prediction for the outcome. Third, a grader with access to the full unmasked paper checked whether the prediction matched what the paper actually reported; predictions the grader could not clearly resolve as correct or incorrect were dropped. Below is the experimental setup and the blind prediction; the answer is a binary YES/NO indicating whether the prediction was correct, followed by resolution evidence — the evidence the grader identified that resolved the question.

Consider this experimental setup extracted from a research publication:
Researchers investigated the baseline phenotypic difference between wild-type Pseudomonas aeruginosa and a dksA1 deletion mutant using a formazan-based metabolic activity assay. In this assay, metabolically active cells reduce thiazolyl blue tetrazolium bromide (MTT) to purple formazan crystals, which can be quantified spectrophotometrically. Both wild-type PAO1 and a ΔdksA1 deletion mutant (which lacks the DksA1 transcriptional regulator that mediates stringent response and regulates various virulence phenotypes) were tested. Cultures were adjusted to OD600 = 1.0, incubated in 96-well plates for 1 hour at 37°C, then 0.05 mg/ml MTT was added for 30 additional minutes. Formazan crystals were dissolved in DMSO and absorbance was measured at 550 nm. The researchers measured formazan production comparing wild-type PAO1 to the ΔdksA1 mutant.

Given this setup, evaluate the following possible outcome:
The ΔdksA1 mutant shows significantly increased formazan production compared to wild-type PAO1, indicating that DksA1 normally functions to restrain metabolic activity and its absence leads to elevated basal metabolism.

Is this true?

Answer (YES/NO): NO